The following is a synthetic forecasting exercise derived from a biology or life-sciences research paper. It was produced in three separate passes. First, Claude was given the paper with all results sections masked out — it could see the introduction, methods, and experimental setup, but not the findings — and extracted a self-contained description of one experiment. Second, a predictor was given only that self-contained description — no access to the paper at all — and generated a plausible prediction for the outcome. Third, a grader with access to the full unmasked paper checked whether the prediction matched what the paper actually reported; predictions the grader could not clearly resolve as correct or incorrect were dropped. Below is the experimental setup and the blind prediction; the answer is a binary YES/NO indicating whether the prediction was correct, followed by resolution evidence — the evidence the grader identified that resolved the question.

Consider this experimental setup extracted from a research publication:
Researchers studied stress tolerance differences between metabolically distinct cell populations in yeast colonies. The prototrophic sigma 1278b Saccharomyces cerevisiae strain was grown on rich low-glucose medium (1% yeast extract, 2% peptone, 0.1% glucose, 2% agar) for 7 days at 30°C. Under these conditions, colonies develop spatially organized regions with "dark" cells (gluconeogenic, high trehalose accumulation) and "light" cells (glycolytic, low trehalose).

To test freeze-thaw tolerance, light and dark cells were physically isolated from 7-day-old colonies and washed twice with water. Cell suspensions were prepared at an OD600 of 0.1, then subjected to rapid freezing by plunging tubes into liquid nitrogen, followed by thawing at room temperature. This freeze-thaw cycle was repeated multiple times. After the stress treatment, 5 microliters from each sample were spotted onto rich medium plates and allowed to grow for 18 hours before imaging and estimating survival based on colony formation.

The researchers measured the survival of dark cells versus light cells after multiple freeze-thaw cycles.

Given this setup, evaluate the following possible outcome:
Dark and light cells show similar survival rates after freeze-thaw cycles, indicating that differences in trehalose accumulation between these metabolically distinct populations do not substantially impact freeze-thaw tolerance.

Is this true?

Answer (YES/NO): NO